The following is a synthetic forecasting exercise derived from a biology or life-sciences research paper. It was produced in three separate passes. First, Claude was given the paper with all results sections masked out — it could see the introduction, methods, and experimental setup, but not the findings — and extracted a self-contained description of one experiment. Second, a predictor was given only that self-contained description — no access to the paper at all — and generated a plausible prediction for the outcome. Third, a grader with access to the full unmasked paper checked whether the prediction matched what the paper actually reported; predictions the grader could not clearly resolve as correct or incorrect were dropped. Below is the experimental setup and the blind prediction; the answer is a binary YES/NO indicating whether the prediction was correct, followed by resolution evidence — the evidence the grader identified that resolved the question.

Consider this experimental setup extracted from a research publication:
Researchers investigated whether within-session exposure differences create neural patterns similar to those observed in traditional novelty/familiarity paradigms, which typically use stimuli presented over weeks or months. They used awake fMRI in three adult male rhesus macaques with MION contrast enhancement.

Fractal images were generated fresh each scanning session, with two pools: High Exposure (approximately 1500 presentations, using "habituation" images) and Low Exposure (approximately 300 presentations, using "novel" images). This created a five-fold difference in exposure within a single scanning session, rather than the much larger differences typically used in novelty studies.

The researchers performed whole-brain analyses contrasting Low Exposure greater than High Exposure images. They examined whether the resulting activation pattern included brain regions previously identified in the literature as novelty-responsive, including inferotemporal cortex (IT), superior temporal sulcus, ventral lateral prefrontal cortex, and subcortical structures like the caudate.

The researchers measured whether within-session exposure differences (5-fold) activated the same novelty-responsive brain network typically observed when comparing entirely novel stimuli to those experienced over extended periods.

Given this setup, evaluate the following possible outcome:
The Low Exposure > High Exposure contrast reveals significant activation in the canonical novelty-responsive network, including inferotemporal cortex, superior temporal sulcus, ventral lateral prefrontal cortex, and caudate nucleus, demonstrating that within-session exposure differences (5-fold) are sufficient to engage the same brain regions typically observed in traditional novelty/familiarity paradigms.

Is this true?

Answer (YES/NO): YES